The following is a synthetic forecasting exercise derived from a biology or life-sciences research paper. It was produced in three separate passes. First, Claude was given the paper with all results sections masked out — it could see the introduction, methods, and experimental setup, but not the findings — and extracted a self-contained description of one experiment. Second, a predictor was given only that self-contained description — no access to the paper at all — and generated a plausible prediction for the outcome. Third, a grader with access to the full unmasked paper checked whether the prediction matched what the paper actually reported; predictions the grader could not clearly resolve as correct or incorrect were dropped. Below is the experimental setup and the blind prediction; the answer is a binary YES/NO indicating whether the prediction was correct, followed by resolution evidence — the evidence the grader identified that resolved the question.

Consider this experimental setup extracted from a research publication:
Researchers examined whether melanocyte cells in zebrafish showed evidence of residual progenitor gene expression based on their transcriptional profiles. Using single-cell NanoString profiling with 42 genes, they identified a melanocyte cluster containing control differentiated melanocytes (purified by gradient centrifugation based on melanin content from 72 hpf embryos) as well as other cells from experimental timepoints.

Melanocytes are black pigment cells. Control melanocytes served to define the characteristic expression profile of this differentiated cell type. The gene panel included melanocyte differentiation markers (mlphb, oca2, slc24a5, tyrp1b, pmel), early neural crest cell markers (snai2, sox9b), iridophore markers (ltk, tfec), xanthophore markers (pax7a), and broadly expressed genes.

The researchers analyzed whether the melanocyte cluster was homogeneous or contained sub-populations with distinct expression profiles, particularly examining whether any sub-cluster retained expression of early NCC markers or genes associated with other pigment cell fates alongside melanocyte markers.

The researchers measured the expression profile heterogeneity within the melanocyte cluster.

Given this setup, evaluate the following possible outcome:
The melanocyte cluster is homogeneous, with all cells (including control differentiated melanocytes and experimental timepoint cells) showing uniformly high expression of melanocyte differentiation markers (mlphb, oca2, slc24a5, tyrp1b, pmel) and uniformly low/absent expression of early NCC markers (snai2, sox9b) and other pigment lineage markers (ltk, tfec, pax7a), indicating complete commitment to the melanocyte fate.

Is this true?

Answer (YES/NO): NO